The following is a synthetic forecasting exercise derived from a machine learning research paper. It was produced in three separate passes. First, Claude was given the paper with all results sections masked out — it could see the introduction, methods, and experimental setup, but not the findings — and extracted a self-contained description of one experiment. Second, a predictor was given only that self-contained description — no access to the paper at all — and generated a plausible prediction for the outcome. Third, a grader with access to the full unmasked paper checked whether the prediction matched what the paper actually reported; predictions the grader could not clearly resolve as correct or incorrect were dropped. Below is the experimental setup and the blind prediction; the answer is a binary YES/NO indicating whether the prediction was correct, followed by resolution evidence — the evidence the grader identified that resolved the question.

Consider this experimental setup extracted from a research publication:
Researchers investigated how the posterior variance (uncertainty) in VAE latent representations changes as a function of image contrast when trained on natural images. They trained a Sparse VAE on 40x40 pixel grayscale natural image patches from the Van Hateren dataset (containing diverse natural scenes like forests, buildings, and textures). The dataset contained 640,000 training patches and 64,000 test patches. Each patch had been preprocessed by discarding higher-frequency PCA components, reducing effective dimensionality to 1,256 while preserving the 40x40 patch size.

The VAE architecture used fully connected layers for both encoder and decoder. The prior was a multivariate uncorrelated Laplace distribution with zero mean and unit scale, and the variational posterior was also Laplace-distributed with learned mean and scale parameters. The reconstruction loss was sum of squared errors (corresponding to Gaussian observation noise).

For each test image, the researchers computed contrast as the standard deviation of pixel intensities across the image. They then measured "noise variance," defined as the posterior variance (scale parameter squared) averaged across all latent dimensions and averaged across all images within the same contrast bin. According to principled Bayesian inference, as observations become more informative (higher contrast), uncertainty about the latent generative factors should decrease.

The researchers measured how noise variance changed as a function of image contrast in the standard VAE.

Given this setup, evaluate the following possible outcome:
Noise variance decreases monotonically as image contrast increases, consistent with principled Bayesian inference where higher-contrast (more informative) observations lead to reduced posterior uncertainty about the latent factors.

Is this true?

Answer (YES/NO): NO